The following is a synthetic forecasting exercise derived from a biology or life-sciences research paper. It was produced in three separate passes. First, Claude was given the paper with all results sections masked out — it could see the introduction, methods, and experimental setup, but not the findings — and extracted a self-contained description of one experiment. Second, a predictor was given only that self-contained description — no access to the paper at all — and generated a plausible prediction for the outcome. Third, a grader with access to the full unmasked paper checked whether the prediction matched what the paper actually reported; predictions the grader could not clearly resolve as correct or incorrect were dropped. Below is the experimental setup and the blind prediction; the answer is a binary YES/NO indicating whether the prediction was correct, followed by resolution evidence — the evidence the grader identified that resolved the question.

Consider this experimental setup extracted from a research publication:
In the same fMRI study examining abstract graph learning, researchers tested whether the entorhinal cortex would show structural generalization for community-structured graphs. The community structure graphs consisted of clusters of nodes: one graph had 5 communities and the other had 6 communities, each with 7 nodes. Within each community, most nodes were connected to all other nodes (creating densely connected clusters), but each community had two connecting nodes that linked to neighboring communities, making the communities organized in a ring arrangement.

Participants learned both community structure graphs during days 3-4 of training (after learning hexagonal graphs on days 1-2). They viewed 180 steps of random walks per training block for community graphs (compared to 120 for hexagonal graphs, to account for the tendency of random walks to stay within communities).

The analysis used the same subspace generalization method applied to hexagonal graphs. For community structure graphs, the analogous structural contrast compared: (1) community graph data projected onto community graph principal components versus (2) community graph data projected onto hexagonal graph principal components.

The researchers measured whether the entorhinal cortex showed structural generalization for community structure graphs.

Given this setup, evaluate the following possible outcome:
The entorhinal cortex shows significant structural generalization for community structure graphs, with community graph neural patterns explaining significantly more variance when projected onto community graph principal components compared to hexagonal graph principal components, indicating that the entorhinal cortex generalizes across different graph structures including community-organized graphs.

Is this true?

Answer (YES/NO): NO